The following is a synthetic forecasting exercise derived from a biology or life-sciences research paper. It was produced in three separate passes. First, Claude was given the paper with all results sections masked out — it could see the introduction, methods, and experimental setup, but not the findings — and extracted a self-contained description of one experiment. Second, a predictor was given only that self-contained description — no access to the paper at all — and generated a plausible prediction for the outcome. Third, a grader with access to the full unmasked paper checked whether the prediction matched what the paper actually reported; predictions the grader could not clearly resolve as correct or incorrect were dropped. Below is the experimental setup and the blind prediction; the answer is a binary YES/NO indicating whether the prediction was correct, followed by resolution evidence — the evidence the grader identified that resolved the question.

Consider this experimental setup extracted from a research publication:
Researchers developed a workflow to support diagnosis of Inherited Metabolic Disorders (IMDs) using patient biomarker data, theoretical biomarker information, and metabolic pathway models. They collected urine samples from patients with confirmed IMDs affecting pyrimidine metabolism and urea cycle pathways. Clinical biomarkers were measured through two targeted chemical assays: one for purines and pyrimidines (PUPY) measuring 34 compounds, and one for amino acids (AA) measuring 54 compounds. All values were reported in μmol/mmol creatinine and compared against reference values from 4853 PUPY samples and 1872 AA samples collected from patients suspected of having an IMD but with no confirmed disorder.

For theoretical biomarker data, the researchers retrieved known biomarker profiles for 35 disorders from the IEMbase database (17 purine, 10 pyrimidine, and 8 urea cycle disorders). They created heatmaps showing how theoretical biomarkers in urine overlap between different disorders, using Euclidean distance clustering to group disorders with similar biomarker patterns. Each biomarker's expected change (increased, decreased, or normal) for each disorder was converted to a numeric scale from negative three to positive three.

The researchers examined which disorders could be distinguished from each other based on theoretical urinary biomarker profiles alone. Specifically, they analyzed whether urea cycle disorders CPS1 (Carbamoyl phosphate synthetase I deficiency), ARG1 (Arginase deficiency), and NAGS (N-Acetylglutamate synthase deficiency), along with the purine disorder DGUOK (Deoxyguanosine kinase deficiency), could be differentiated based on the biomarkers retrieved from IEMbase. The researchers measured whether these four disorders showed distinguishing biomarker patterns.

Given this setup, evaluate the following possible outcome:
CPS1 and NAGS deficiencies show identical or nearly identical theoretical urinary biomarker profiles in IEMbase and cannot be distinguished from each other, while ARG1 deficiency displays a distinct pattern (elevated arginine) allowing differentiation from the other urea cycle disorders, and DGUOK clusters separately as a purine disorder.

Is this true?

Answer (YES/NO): NO